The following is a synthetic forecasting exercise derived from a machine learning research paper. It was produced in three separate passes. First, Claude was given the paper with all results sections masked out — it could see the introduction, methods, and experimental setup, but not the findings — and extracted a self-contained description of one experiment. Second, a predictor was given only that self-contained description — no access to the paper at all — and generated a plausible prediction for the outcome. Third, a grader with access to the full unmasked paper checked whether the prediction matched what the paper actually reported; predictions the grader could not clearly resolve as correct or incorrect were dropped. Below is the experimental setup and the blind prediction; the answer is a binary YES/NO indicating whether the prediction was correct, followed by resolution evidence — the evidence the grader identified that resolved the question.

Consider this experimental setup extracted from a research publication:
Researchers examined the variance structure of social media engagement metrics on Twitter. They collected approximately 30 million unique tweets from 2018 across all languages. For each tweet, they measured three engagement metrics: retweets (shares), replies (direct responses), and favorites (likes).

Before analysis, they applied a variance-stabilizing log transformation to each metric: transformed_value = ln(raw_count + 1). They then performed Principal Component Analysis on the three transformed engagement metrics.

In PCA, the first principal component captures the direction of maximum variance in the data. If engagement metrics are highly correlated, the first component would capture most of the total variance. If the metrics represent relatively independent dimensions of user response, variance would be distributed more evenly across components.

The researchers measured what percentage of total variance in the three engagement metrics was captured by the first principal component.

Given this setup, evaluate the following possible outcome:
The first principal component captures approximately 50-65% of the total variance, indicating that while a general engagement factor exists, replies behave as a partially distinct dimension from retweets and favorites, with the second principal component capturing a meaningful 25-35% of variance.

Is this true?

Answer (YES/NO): NO